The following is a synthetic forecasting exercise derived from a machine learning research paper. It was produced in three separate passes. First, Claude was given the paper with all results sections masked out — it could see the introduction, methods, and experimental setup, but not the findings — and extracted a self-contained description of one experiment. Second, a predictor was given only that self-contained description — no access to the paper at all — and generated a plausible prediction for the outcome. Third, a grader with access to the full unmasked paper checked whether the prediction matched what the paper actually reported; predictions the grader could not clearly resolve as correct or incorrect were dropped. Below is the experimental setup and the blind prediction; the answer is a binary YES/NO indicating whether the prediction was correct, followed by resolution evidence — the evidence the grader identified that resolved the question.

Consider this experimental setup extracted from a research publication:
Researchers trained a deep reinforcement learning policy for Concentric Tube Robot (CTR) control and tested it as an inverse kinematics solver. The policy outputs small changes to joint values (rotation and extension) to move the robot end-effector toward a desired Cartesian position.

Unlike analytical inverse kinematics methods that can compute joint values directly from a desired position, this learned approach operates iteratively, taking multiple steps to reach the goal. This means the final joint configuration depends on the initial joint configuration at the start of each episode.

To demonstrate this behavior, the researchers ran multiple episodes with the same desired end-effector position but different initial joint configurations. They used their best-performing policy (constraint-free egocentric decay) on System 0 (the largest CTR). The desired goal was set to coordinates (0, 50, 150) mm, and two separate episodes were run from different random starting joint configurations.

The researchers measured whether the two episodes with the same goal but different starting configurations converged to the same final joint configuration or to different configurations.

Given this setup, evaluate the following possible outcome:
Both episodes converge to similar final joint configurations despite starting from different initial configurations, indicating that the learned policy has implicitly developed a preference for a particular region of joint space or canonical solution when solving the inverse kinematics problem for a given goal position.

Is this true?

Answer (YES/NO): NO